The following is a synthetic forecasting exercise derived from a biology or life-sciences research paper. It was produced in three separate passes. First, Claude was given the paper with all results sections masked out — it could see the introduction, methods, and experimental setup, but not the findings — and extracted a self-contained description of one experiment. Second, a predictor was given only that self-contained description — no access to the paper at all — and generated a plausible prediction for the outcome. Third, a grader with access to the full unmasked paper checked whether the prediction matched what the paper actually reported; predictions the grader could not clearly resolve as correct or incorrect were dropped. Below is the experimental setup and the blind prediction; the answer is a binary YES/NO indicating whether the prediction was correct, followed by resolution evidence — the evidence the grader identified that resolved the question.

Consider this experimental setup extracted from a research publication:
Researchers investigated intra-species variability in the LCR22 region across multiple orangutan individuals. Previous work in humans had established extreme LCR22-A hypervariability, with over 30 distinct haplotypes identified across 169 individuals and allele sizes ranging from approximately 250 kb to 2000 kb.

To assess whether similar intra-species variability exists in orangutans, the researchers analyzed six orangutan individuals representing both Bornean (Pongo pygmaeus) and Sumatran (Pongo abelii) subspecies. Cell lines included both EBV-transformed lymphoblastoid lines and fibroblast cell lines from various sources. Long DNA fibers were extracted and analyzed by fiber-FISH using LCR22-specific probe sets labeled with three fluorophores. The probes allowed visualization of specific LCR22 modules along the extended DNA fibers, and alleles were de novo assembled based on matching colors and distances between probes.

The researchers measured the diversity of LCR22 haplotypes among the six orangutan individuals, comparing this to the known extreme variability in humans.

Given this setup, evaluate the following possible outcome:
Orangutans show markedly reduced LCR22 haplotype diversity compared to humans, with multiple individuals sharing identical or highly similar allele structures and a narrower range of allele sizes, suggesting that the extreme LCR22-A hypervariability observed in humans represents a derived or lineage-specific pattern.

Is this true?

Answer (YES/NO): NO